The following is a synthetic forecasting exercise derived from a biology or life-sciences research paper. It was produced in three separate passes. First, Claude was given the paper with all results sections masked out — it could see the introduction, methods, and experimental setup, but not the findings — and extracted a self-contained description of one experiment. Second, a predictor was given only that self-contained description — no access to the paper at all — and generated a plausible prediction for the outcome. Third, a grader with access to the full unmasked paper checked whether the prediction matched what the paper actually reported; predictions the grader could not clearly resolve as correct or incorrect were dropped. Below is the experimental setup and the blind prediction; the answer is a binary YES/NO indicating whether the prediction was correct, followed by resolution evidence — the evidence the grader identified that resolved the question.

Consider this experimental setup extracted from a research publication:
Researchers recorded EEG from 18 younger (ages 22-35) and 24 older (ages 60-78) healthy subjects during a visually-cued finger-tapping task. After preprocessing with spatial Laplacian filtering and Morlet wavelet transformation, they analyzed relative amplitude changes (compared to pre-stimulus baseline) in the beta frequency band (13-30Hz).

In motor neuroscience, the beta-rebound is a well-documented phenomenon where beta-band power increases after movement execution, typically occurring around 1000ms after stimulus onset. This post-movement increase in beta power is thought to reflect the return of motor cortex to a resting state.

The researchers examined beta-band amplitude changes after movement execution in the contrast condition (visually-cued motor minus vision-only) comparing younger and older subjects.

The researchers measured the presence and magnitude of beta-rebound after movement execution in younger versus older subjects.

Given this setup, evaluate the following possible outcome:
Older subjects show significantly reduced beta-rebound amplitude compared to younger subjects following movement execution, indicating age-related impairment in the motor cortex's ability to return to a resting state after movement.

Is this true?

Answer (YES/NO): YES